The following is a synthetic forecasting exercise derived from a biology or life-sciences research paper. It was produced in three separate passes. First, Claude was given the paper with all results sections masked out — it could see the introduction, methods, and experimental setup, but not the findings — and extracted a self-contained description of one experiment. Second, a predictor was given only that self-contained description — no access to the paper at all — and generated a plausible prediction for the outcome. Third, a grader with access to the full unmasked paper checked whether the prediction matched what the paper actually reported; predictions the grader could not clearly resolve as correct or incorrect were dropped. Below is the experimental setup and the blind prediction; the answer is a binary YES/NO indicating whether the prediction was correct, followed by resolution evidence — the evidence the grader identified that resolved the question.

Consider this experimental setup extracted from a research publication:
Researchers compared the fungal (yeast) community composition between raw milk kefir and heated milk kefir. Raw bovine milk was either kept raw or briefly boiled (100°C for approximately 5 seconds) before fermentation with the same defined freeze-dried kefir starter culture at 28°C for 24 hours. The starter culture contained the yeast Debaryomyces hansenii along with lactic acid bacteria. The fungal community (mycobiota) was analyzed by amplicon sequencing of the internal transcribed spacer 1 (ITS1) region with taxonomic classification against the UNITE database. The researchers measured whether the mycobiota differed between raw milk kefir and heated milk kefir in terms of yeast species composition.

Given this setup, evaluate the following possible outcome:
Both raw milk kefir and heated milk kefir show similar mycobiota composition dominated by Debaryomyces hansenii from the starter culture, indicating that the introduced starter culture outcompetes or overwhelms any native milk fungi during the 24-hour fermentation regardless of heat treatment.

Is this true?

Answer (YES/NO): NO